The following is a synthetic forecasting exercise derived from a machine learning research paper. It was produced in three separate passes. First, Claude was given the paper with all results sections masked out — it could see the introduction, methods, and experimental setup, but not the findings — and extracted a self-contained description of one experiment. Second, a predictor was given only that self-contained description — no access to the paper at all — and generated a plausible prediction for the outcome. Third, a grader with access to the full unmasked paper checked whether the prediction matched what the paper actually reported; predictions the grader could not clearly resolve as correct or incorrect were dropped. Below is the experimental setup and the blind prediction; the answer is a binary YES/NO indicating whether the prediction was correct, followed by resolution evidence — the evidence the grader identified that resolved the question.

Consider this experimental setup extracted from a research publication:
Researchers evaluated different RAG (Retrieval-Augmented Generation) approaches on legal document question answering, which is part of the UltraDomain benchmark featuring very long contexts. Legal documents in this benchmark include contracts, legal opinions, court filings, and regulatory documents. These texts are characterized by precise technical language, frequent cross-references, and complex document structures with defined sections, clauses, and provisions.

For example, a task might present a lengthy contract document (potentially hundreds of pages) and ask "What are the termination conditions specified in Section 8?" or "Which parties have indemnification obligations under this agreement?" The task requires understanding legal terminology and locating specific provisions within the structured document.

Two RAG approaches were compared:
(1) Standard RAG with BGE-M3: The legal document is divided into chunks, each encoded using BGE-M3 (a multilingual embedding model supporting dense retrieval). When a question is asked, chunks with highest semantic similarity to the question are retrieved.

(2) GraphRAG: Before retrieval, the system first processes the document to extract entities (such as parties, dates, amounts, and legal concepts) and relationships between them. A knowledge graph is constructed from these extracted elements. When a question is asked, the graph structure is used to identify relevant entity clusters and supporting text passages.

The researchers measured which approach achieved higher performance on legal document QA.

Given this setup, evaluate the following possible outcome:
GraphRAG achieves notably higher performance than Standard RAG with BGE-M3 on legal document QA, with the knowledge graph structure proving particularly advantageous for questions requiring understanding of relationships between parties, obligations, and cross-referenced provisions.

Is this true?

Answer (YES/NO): NO